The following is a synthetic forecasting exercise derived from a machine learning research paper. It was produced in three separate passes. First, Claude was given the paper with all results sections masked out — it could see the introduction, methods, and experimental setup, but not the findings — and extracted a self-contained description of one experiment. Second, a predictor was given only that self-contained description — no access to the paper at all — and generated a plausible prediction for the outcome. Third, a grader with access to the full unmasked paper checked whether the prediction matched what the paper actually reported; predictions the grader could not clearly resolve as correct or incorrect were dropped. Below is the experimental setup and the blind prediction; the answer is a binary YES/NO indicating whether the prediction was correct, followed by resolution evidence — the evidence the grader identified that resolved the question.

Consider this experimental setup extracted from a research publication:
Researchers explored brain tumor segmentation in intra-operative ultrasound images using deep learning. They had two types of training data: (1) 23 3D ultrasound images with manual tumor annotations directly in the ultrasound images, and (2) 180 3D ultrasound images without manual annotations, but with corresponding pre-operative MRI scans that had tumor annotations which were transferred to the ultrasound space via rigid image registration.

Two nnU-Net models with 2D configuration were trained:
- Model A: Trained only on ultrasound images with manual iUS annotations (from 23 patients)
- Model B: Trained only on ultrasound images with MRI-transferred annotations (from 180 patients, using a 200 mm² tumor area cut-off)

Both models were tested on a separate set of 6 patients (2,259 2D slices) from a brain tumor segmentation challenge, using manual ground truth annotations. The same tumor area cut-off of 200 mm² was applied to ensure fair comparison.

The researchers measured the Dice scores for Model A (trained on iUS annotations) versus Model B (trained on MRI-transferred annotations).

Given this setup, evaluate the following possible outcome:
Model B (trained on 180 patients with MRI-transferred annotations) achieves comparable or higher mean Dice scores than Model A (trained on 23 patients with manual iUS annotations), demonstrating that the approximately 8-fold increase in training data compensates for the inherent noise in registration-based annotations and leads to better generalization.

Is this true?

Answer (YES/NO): NO